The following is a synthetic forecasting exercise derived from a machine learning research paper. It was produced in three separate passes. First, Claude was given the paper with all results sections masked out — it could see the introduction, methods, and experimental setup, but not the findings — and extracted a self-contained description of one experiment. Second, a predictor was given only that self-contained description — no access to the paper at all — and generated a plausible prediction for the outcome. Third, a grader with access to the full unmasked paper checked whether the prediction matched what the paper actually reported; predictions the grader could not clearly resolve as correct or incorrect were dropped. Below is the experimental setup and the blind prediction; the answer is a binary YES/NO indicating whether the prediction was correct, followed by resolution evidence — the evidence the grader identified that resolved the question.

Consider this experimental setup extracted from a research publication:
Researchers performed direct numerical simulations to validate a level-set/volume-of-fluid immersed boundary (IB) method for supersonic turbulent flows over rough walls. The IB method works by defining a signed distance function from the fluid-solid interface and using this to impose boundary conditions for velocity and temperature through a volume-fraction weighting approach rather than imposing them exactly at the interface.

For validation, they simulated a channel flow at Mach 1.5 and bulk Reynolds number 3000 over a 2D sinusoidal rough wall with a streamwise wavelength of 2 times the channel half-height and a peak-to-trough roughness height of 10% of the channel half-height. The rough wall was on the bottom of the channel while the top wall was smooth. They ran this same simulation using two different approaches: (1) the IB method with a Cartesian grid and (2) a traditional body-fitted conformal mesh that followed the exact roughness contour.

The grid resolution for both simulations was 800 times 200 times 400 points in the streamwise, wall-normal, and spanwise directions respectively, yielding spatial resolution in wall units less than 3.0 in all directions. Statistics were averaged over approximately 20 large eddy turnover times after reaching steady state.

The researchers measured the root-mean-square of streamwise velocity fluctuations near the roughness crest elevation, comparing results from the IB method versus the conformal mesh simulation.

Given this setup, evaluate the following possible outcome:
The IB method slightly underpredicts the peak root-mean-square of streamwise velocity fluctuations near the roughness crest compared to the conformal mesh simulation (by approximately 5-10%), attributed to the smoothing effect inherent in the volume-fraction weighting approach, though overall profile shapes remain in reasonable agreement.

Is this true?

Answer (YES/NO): NO